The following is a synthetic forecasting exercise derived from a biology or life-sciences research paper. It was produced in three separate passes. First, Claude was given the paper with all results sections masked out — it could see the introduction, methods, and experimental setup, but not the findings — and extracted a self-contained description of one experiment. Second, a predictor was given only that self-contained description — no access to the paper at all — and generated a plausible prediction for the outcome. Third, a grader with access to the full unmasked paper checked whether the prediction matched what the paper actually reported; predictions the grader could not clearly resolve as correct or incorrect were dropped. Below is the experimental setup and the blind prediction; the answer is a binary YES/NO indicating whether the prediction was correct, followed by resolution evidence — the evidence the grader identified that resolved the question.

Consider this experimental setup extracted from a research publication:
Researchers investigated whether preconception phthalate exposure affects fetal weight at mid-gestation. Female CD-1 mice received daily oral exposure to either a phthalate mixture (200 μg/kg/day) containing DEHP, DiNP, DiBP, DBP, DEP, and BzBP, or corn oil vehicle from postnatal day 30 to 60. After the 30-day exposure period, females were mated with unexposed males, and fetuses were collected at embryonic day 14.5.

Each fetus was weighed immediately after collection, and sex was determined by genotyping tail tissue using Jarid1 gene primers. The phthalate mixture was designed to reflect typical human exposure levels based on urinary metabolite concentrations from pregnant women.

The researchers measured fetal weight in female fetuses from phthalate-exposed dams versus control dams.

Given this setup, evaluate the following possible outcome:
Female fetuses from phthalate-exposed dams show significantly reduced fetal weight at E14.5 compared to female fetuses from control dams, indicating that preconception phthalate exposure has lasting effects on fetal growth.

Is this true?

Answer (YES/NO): NO